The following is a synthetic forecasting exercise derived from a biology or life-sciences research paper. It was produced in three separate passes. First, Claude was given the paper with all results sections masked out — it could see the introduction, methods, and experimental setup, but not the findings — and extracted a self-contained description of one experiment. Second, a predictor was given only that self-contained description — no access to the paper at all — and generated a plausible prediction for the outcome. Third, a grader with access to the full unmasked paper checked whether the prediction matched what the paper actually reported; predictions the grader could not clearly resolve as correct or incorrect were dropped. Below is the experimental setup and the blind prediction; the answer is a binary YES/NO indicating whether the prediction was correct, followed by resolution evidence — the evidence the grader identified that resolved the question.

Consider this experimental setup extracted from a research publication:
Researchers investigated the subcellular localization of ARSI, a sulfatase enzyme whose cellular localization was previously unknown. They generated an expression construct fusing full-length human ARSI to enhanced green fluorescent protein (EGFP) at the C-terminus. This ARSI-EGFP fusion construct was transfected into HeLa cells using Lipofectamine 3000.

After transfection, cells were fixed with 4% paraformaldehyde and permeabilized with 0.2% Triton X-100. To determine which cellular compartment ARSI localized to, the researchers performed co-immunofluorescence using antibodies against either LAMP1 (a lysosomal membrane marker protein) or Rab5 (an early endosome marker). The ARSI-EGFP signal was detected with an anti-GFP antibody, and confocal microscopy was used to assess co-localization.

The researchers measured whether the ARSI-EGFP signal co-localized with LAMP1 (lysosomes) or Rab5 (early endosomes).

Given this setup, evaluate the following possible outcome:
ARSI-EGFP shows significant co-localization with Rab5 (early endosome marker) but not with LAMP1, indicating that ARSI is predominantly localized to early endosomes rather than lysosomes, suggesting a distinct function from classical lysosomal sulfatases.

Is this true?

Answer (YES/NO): NO